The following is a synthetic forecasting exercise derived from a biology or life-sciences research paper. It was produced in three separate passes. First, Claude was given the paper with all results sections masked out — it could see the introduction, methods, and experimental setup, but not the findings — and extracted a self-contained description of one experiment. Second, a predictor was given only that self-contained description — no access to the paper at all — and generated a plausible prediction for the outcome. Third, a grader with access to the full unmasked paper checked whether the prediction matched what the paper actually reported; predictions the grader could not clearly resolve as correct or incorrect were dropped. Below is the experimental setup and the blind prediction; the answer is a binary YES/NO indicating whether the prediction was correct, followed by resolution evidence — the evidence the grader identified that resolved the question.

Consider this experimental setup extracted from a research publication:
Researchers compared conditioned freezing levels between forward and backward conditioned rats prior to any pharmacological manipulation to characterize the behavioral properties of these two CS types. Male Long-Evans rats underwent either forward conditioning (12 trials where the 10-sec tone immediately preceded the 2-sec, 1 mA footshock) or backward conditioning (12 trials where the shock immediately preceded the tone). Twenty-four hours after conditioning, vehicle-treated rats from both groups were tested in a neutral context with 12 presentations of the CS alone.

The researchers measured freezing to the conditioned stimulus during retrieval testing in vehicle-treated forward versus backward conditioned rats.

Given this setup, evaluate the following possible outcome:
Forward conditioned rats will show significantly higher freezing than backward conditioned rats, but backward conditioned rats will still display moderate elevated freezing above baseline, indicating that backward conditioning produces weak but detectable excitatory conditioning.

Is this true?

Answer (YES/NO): YES